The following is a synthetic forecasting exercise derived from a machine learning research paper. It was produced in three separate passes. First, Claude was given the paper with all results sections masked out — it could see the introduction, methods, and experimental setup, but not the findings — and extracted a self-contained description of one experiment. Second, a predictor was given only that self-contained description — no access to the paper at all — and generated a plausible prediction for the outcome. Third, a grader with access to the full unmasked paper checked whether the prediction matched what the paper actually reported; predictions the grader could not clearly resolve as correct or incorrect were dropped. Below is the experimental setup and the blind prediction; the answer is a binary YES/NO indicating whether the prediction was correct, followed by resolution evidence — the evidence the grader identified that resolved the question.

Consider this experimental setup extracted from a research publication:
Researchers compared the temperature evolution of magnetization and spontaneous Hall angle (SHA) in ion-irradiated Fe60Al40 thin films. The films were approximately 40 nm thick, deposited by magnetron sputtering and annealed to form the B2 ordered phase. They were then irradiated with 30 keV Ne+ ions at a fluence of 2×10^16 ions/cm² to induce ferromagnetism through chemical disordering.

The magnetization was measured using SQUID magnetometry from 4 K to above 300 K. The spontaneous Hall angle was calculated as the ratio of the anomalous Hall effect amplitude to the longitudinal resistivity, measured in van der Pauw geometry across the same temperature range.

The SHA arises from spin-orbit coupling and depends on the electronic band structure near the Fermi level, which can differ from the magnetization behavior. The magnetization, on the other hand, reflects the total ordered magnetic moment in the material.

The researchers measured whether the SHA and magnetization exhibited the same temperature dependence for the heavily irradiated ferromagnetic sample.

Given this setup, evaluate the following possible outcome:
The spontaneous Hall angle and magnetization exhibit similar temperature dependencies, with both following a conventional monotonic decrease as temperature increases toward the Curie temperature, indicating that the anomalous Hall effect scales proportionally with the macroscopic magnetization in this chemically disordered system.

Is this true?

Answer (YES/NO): NO